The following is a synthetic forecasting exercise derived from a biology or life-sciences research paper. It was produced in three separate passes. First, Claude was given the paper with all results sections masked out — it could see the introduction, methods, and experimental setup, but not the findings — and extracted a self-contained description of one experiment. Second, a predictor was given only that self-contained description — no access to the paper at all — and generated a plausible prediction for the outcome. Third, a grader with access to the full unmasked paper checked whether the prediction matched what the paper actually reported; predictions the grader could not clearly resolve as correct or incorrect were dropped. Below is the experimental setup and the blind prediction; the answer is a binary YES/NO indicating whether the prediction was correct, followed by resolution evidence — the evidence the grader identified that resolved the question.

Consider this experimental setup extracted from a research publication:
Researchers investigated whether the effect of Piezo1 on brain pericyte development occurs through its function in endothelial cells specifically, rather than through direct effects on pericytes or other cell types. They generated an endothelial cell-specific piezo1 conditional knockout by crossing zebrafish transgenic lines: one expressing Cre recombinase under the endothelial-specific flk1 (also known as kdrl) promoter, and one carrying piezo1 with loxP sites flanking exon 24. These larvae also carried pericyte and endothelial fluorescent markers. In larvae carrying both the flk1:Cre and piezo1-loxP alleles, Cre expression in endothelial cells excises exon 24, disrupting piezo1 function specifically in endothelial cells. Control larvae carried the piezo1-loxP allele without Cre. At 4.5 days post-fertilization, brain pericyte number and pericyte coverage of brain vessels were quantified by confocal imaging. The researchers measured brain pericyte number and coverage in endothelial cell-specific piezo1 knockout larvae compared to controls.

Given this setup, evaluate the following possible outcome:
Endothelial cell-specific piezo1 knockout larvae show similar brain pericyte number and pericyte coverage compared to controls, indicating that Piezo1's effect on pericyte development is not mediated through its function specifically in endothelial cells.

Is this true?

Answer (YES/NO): NO